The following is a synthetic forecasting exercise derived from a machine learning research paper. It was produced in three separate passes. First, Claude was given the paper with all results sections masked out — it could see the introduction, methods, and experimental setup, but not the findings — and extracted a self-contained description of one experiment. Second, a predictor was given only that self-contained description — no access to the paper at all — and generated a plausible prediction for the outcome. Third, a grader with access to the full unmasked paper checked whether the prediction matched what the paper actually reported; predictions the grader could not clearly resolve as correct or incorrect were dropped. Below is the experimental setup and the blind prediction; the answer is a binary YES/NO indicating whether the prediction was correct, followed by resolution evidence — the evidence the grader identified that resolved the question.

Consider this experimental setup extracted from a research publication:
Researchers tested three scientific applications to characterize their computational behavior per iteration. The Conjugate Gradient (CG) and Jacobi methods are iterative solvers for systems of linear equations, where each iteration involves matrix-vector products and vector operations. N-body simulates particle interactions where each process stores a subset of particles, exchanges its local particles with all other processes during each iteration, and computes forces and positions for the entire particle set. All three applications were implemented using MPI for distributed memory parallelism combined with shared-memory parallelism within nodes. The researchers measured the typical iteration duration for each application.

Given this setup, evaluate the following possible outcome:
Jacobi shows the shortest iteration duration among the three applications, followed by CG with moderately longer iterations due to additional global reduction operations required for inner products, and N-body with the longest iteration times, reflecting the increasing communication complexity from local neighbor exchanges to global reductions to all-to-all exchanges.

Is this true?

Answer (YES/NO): NO